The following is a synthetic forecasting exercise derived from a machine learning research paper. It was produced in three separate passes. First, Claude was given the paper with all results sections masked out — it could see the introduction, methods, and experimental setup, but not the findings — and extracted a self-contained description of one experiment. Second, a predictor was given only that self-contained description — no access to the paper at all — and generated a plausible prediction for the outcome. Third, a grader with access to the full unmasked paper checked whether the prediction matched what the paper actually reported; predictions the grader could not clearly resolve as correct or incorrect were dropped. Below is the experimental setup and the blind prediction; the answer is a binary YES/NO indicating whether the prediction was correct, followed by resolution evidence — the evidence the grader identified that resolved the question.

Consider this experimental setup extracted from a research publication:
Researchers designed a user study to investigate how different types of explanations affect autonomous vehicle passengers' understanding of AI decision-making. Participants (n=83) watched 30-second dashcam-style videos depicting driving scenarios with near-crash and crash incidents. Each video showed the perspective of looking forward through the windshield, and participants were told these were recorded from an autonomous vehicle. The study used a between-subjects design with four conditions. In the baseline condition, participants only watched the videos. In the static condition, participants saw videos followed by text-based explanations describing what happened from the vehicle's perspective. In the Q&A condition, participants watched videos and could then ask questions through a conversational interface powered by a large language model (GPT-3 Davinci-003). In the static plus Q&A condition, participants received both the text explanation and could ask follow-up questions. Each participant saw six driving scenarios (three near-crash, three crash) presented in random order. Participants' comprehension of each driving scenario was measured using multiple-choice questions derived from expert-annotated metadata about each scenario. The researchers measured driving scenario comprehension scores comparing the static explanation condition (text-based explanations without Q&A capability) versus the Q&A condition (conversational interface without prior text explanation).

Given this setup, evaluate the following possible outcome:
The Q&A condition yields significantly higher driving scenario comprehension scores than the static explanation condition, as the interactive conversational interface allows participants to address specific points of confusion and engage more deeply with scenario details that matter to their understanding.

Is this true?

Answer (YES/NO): NO